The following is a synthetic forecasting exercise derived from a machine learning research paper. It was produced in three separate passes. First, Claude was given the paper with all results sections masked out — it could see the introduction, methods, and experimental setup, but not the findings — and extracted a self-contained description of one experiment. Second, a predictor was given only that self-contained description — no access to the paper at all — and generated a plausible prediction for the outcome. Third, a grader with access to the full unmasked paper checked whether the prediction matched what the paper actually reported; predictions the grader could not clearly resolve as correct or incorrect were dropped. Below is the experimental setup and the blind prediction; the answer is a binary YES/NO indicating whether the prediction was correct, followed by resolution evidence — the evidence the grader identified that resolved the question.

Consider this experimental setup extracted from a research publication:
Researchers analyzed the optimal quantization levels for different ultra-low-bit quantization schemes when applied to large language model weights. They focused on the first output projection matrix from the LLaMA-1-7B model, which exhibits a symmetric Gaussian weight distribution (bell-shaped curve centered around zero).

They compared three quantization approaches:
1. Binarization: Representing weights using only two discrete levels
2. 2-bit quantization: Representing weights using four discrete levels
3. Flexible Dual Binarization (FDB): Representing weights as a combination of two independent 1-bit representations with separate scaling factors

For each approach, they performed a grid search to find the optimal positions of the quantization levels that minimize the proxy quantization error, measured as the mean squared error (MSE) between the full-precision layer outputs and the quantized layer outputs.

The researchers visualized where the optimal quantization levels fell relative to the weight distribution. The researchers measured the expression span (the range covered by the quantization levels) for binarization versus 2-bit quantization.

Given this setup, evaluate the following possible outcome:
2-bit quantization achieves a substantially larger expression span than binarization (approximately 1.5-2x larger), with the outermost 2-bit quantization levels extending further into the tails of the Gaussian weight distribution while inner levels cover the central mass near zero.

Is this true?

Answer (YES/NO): NO